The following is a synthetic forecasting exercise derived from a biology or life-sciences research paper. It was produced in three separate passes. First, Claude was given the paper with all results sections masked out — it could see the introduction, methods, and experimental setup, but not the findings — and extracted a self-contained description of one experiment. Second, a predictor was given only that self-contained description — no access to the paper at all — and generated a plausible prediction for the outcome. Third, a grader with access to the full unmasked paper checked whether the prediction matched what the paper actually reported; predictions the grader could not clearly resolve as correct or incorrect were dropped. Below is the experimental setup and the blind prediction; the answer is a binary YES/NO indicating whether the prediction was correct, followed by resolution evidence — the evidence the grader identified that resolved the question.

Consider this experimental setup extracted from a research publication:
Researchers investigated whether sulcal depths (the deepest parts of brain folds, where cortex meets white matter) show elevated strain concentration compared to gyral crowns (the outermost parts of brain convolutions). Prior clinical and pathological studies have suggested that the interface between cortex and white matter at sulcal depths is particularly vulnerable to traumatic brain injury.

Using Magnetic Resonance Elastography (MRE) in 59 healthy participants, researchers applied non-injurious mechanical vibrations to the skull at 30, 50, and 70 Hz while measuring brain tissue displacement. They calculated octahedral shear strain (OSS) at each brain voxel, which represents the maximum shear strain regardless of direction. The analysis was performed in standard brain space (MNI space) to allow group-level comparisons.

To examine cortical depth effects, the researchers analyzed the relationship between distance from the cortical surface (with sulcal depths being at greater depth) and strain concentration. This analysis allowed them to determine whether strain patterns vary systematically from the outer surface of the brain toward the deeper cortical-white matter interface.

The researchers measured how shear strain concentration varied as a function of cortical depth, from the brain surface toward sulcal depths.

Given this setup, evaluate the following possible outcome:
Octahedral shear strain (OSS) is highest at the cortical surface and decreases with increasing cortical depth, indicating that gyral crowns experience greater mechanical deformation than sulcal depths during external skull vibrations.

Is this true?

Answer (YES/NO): NO